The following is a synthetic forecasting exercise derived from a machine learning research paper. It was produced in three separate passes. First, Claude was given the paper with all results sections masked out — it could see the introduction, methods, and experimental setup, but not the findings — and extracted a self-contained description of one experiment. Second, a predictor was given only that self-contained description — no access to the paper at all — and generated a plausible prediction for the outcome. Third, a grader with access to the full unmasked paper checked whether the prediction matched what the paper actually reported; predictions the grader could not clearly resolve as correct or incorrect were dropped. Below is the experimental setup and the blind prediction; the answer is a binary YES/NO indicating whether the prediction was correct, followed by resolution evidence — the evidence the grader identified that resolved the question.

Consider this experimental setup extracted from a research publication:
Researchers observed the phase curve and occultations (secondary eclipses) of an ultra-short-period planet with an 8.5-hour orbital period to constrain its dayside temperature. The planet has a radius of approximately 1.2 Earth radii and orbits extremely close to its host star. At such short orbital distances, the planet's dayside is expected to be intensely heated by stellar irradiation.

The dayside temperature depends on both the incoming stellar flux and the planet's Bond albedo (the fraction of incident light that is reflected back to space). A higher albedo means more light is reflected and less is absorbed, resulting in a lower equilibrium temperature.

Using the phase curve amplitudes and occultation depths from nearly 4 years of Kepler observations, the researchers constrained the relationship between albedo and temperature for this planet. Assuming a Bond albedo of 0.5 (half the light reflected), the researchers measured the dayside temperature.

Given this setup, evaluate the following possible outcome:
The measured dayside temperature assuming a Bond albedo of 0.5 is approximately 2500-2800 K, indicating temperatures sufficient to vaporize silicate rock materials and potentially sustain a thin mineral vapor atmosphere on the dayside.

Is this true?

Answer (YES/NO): YES